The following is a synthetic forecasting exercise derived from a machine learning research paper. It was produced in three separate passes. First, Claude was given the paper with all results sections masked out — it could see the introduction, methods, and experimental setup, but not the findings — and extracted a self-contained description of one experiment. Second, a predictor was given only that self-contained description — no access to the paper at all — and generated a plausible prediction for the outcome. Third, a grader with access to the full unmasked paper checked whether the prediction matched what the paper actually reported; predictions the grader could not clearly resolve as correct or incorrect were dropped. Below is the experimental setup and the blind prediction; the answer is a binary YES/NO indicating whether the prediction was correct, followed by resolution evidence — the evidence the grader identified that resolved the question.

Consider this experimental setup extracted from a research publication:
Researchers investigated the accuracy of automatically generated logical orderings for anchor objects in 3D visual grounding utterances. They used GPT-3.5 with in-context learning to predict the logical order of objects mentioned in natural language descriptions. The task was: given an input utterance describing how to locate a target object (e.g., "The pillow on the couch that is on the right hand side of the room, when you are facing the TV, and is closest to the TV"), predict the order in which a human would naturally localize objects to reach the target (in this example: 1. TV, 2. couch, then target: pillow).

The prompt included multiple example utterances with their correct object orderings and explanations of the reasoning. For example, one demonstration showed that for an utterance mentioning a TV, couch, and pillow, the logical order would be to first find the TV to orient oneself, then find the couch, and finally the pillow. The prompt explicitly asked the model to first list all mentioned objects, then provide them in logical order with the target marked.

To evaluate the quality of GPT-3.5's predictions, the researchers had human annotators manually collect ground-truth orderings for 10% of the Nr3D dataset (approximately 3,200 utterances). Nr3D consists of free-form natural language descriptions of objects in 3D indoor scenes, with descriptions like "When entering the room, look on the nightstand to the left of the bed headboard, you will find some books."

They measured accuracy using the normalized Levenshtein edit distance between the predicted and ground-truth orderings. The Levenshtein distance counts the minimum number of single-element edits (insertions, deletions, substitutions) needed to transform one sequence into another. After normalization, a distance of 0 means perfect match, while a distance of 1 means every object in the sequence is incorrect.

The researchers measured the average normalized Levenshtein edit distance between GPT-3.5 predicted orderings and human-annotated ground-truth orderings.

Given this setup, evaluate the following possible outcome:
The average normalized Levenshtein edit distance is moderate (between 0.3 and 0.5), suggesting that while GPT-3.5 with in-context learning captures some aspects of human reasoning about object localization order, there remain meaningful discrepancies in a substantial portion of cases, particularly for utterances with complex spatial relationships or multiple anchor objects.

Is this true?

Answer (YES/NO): NO